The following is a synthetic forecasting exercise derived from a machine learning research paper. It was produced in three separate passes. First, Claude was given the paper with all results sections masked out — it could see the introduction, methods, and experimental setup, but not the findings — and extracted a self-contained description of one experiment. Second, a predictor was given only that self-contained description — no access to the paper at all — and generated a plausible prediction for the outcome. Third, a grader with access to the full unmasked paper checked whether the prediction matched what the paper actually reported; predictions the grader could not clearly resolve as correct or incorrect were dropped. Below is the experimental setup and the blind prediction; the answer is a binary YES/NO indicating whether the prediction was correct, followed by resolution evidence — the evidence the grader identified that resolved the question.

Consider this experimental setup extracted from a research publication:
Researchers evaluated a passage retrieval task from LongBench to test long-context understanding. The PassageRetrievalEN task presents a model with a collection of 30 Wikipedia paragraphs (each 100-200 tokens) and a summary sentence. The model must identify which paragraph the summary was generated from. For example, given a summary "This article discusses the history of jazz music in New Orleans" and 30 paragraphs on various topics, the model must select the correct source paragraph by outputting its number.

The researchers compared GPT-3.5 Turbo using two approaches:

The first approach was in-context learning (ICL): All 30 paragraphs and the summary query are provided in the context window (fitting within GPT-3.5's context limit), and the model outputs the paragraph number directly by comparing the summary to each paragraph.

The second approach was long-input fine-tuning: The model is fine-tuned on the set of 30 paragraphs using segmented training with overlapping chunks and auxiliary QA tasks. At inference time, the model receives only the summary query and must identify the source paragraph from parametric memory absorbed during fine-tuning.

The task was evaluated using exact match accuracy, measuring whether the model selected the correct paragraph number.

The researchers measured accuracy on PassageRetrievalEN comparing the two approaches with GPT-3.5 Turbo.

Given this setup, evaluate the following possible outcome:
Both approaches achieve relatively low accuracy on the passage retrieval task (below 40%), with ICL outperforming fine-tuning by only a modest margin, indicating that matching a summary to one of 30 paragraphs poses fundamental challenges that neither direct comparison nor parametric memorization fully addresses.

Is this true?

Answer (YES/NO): NO